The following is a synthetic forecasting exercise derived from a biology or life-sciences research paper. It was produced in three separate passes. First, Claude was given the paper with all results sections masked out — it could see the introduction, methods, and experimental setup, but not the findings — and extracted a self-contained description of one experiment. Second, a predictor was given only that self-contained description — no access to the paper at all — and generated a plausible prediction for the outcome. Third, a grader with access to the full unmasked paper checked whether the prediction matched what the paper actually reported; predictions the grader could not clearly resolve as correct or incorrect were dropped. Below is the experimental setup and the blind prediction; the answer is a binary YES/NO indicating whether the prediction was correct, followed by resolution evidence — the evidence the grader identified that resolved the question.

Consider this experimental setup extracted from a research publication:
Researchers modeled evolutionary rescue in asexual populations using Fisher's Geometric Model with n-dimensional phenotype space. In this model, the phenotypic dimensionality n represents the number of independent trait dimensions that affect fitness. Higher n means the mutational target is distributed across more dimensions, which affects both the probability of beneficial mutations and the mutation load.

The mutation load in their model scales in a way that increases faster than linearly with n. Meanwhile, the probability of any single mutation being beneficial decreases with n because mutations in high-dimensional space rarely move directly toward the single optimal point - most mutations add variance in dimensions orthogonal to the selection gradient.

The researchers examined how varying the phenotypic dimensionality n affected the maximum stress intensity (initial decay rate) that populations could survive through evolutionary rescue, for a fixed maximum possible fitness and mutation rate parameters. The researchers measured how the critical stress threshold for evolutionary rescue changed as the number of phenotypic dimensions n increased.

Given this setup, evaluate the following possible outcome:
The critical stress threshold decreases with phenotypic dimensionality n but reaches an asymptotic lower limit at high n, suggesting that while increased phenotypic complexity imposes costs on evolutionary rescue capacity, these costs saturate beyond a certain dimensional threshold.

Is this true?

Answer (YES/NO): NO